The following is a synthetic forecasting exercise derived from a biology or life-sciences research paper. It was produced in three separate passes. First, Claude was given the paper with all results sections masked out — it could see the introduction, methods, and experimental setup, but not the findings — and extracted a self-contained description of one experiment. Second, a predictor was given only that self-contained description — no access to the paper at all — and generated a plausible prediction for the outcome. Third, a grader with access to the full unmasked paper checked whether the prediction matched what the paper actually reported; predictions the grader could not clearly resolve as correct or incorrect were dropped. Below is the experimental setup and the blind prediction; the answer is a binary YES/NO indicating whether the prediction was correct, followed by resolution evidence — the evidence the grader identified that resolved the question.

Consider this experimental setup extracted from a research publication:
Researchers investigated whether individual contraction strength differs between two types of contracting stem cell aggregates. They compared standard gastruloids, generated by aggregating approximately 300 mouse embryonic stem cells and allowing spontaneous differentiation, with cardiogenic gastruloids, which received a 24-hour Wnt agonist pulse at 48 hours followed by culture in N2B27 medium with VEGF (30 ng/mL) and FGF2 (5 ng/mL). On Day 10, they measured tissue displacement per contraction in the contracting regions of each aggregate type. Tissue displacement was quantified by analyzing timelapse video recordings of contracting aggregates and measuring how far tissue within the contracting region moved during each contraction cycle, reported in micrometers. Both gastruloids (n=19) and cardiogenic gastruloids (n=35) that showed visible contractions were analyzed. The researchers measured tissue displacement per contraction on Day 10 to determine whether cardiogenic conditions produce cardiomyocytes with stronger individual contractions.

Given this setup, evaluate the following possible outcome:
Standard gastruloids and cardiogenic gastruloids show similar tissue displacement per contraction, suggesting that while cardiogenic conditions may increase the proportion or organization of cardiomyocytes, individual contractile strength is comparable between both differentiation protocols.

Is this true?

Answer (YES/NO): NO